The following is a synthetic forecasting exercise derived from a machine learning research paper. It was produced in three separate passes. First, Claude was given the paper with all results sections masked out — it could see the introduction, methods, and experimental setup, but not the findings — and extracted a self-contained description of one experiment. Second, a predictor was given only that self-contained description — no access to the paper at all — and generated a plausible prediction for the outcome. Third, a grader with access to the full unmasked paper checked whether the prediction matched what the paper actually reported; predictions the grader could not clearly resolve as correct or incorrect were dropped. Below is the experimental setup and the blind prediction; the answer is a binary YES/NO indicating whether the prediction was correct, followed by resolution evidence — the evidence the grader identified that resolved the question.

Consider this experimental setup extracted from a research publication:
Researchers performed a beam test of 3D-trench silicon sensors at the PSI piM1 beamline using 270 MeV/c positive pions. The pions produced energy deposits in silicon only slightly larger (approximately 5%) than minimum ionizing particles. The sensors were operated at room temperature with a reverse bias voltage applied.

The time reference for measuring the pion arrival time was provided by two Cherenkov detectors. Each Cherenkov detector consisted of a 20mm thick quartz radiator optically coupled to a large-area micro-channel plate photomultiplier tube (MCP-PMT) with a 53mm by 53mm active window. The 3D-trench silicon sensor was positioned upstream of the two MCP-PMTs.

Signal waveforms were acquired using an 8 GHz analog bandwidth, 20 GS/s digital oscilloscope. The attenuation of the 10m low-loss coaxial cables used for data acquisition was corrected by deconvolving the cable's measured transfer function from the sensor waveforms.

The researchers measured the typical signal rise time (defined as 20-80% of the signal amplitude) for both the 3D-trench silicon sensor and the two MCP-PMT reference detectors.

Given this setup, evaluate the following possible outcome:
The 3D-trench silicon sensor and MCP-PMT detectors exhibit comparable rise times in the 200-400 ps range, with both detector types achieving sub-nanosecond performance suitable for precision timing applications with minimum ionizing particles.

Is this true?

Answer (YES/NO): NO